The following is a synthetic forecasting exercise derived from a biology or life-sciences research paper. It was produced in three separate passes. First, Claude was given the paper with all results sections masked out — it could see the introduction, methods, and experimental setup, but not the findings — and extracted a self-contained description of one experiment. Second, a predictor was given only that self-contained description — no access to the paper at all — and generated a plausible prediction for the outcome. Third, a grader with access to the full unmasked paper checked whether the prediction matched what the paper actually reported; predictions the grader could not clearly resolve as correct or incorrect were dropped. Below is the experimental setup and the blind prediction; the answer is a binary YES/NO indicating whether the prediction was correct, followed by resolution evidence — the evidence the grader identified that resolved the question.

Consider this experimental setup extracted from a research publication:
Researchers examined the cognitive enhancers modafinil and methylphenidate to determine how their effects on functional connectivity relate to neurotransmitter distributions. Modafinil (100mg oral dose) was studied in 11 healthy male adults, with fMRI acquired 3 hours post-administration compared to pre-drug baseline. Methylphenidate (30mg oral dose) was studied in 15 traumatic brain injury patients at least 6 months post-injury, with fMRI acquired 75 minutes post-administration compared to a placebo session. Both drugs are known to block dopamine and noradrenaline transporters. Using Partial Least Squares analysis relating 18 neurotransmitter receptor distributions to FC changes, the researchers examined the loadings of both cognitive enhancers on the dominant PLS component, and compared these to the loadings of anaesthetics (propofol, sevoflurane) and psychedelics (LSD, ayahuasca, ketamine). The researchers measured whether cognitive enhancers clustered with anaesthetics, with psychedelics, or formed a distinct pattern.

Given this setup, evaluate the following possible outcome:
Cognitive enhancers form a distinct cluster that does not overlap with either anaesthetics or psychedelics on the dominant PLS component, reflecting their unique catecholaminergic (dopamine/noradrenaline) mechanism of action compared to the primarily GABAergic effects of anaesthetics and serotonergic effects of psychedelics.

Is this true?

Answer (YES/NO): NO